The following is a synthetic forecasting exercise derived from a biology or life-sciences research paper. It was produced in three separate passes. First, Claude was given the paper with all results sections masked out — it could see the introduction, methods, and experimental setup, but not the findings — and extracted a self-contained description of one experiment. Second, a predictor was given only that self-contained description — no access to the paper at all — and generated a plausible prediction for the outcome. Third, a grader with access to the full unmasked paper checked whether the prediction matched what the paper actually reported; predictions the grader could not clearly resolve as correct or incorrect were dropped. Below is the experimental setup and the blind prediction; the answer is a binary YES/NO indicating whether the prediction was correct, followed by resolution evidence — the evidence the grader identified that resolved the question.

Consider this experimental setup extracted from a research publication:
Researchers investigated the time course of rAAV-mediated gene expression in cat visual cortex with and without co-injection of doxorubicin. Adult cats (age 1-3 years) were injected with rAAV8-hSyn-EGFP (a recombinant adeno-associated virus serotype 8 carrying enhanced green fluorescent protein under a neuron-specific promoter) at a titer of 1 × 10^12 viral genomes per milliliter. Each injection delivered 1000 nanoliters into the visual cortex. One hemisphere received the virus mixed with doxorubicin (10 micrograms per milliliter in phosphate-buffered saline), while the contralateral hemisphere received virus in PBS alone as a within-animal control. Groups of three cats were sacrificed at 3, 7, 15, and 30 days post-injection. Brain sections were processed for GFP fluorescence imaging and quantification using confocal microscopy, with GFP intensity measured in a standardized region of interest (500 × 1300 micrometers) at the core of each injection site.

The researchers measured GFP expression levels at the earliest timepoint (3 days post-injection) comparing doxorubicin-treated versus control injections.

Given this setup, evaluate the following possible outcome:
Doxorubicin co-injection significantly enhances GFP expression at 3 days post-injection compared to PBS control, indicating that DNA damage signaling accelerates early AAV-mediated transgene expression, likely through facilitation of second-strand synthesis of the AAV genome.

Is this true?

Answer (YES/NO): YES